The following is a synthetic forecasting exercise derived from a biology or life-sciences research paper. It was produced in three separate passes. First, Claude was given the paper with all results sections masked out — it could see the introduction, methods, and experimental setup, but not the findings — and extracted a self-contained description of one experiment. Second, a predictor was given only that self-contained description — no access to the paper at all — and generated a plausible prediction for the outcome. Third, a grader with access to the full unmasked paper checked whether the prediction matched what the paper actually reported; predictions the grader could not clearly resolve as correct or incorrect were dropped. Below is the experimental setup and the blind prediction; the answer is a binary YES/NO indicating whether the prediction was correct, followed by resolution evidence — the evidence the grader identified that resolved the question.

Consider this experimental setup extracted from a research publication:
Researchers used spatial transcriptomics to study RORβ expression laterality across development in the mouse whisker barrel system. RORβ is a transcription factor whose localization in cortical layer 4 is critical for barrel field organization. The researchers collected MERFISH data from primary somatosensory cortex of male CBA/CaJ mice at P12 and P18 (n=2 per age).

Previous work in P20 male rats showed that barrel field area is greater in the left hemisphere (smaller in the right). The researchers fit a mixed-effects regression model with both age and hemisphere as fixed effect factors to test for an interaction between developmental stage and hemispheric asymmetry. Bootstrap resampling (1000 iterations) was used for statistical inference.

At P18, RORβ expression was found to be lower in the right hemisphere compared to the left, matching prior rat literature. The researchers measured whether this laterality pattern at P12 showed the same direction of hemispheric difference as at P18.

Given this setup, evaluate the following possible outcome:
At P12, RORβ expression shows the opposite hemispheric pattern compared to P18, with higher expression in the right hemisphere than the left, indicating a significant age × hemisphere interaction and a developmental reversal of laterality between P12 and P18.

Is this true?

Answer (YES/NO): YES